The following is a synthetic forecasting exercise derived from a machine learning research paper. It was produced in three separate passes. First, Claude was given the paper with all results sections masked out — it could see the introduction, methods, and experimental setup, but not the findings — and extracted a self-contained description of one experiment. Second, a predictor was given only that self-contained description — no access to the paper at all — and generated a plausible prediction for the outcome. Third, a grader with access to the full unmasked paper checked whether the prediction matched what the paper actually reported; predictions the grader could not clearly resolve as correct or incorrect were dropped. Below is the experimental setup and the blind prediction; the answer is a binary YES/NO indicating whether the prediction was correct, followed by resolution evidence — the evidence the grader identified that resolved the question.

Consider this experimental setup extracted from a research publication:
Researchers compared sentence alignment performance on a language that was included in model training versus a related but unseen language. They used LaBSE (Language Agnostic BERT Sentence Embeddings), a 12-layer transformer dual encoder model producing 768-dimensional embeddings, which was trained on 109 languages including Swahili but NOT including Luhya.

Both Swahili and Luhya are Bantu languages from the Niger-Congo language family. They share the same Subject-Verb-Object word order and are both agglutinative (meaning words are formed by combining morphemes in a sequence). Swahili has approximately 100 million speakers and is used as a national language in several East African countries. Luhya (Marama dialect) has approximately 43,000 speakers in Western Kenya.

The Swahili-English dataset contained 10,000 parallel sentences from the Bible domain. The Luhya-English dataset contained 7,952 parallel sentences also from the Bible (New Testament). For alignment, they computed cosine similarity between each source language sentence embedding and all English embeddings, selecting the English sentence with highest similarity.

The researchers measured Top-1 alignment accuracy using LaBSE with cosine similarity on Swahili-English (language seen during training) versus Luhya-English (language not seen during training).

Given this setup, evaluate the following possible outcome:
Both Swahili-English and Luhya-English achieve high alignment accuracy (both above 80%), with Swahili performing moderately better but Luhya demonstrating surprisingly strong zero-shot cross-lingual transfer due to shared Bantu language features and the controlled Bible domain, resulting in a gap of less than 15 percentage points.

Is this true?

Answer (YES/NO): NO